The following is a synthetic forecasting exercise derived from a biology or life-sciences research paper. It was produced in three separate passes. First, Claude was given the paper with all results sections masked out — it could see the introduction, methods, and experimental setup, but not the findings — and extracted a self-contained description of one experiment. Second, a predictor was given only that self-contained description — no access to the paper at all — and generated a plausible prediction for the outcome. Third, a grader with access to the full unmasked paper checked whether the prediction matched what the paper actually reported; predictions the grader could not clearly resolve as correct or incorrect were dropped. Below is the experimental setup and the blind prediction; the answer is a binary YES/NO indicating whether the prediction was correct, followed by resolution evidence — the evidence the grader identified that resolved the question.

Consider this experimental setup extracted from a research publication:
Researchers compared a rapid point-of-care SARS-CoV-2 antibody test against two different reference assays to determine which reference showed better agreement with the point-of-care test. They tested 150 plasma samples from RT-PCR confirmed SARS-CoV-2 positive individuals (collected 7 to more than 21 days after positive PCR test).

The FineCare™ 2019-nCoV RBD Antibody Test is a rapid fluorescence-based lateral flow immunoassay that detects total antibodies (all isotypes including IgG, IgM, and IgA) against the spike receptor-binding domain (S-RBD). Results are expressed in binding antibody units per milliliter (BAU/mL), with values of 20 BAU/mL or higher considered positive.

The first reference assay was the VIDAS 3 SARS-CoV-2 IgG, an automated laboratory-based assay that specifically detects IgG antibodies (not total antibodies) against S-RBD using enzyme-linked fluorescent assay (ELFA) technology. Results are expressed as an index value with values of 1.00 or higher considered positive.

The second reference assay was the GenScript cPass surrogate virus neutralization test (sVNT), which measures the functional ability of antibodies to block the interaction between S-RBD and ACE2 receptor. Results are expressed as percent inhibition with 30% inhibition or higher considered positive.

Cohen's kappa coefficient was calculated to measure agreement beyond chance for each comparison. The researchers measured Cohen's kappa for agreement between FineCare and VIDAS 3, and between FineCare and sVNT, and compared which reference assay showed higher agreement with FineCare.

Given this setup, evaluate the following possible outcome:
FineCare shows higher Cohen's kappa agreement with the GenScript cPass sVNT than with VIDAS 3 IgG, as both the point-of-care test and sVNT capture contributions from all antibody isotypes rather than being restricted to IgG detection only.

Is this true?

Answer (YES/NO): NO